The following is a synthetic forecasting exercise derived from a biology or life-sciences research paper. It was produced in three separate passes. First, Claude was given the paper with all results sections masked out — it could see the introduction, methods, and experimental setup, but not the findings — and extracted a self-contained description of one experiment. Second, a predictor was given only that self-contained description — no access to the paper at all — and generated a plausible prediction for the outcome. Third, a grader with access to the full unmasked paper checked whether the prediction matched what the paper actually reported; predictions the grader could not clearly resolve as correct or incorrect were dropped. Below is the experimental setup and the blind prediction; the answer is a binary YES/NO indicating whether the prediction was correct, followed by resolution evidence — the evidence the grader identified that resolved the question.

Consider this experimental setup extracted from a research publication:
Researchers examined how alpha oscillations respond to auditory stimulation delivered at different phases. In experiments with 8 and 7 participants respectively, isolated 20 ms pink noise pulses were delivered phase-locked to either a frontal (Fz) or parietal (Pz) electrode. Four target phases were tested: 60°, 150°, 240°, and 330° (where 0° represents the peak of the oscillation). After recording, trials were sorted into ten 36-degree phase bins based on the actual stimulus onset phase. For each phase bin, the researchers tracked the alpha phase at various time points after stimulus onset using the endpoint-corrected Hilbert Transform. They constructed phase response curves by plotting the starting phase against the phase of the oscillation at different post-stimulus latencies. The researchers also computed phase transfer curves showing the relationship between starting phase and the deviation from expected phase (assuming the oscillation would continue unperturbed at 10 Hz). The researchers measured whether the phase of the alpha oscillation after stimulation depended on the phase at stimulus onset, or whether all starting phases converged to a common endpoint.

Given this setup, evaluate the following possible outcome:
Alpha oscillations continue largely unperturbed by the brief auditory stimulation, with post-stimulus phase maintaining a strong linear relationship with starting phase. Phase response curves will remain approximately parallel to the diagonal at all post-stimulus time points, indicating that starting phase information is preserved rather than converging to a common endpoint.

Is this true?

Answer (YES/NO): NO